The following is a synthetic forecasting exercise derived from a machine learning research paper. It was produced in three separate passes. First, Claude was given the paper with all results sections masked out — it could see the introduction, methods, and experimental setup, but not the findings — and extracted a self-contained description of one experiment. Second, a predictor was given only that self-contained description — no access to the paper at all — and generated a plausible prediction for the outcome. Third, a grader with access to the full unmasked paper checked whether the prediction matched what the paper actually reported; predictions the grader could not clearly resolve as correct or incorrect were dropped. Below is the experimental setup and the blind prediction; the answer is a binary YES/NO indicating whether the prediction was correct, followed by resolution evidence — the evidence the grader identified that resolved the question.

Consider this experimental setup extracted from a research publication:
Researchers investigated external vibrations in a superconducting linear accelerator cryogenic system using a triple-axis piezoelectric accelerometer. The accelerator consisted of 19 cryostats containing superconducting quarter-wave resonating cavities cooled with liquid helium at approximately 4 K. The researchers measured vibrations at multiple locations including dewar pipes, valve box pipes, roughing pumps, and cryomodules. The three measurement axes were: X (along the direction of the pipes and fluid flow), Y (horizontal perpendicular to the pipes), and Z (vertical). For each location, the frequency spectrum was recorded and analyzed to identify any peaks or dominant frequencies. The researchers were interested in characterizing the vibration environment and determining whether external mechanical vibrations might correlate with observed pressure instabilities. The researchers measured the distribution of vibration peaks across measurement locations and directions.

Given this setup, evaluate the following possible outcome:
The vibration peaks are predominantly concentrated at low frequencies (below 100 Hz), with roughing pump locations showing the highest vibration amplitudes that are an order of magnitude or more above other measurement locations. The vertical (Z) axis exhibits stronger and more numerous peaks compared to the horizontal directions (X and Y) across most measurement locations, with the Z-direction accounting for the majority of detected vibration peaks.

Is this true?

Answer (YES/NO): NO